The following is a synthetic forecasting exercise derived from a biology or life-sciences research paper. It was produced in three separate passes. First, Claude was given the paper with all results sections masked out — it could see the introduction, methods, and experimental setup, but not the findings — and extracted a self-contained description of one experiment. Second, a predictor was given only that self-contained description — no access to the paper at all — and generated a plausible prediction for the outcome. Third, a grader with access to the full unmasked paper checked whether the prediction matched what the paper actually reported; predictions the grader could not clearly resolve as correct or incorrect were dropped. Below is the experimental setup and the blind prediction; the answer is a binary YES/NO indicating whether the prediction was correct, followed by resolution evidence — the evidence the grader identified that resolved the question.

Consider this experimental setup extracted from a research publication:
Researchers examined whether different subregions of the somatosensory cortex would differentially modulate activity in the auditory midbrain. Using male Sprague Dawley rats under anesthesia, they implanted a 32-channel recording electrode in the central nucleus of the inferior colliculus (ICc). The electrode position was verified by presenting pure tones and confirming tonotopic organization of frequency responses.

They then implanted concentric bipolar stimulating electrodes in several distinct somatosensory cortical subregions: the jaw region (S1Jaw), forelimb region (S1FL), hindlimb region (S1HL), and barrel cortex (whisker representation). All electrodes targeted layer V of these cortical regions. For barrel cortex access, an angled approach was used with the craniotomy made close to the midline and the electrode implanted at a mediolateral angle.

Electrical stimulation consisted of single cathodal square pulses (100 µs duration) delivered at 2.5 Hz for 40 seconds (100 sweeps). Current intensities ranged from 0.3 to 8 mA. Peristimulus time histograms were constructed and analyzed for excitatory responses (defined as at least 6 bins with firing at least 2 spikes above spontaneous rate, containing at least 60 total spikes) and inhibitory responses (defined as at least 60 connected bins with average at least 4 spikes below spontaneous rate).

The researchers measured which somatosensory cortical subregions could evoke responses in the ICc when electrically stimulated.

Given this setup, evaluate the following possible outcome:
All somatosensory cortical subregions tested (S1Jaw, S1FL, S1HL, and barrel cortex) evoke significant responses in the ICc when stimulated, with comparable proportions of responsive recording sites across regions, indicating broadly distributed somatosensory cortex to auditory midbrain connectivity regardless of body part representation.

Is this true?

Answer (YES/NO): YES